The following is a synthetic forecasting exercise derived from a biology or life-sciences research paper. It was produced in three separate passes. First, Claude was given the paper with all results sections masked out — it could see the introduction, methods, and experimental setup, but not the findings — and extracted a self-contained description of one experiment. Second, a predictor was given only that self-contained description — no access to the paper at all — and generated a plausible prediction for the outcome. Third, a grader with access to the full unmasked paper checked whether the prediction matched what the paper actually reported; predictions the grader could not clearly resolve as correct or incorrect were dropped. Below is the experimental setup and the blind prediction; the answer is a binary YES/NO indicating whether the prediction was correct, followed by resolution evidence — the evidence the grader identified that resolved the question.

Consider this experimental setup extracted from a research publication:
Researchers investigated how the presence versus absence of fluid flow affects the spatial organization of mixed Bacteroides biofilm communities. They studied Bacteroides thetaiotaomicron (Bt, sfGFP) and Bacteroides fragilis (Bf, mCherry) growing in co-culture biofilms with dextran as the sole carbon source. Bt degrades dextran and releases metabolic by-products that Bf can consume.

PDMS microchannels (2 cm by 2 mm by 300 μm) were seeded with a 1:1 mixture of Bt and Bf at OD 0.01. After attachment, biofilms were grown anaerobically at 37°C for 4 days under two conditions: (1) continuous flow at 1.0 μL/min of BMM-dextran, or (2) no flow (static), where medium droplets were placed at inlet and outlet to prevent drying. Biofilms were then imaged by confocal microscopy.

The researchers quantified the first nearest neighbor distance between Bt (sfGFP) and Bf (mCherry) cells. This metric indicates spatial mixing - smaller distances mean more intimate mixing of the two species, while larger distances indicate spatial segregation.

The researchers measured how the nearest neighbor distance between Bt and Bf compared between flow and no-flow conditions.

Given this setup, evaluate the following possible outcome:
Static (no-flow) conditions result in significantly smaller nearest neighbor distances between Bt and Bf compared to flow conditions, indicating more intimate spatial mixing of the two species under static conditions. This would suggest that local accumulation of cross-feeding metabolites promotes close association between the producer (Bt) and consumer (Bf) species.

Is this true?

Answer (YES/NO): YES